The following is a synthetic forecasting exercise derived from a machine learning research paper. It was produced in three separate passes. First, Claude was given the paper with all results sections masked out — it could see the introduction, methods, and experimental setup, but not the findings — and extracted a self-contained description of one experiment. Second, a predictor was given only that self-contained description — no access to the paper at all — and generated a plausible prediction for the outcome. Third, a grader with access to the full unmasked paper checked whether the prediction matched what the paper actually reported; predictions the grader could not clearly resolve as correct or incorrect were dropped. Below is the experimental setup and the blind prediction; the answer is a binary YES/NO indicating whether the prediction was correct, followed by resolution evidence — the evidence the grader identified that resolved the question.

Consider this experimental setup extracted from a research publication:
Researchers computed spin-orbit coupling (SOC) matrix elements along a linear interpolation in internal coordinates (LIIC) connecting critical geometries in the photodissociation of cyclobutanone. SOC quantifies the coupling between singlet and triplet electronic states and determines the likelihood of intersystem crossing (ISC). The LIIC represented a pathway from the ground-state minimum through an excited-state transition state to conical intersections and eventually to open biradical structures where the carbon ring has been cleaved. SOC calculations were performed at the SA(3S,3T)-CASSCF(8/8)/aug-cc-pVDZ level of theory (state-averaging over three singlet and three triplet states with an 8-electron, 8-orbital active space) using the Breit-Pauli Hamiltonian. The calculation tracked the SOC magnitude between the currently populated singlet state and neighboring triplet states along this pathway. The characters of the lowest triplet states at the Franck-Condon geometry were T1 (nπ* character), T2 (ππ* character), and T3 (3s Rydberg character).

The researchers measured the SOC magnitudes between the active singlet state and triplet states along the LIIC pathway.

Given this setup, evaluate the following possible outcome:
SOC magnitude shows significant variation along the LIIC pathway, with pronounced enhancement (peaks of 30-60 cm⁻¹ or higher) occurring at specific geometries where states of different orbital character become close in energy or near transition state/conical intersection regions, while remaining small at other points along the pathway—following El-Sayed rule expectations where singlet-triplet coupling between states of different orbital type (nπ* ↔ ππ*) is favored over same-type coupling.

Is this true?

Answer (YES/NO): YES